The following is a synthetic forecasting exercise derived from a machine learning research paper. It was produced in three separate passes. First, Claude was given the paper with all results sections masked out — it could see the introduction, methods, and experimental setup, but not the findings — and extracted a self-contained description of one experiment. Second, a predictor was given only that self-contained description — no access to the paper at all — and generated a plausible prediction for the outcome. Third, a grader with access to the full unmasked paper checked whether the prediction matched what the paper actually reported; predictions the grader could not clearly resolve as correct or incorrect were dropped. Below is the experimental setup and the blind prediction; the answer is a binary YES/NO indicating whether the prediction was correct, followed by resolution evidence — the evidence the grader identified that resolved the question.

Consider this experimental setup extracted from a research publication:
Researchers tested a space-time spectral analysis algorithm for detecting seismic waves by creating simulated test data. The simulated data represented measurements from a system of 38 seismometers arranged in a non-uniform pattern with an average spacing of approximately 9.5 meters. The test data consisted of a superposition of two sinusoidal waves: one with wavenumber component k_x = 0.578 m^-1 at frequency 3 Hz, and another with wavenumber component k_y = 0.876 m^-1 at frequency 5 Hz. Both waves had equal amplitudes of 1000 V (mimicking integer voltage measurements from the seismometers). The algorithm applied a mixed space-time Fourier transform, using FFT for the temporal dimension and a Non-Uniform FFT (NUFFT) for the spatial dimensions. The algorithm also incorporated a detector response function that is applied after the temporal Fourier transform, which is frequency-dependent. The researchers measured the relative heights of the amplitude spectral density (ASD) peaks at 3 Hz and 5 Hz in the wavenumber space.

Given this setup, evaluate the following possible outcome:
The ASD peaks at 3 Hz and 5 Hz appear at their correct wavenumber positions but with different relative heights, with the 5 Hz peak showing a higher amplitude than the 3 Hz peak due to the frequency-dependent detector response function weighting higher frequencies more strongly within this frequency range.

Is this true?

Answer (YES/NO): NO